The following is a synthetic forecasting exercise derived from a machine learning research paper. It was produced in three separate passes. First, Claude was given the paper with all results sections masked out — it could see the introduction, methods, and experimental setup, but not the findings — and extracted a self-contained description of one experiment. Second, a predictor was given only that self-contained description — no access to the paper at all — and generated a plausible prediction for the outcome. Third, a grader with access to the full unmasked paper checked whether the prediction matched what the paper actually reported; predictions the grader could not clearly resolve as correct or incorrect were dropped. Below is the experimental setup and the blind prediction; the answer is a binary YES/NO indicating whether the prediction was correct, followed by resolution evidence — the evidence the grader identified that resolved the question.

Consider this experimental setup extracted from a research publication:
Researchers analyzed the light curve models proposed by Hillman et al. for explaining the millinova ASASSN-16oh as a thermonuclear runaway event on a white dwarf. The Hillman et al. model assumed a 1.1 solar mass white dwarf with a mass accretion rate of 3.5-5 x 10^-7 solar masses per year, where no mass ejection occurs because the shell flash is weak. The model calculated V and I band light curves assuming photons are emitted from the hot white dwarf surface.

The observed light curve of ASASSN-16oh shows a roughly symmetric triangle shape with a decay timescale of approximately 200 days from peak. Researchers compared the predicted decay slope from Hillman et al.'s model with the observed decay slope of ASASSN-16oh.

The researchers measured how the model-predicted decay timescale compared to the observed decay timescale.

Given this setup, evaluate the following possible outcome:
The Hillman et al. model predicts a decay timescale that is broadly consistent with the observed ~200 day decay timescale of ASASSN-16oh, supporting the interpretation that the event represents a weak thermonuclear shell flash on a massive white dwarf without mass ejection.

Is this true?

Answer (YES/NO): NO